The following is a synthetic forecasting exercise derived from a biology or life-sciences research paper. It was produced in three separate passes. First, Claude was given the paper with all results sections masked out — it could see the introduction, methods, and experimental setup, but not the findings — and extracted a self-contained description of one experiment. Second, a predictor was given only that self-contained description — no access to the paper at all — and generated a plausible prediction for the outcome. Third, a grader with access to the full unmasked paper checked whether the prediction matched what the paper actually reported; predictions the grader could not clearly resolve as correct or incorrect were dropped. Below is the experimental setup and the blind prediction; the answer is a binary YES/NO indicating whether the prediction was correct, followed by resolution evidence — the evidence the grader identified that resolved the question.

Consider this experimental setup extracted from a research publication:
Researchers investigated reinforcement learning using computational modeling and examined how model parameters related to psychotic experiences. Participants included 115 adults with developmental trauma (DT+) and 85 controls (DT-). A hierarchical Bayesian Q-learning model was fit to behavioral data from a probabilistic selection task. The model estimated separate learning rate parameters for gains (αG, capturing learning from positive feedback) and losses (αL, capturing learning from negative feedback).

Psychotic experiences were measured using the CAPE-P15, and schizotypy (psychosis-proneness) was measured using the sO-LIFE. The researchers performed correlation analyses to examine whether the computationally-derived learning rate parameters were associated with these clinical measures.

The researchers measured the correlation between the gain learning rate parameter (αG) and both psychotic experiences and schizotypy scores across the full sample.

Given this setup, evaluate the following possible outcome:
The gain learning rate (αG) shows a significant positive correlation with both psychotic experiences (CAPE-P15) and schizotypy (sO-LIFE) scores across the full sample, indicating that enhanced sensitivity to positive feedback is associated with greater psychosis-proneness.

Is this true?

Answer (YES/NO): NO